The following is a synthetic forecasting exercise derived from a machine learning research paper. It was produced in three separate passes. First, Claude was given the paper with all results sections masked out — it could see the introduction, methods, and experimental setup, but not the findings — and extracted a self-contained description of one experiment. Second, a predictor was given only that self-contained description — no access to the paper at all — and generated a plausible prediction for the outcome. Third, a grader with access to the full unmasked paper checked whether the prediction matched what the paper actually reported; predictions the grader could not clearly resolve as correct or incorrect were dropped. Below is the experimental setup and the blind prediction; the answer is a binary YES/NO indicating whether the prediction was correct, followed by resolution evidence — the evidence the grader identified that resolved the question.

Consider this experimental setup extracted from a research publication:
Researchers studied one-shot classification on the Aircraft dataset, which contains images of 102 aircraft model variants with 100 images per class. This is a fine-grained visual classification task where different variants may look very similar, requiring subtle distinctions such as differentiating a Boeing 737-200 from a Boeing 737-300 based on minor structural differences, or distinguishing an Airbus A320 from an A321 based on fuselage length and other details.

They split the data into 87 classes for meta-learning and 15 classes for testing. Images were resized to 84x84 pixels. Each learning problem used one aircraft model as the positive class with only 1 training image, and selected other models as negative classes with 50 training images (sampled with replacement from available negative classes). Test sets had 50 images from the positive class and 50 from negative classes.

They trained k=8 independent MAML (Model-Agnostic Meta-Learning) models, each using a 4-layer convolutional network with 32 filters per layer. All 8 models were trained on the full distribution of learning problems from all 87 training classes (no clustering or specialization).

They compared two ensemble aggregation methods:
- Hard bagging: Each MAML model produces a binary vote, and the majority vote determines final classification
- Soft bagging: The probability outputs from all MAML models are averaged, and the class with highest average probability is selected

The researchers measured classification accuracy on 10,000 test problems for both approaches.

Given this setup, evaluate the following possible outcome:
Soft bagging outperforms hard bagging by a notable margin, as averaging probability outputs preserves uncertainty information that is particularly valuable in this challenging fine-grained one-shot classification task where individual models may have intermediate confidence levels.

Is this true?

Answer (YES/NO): NO